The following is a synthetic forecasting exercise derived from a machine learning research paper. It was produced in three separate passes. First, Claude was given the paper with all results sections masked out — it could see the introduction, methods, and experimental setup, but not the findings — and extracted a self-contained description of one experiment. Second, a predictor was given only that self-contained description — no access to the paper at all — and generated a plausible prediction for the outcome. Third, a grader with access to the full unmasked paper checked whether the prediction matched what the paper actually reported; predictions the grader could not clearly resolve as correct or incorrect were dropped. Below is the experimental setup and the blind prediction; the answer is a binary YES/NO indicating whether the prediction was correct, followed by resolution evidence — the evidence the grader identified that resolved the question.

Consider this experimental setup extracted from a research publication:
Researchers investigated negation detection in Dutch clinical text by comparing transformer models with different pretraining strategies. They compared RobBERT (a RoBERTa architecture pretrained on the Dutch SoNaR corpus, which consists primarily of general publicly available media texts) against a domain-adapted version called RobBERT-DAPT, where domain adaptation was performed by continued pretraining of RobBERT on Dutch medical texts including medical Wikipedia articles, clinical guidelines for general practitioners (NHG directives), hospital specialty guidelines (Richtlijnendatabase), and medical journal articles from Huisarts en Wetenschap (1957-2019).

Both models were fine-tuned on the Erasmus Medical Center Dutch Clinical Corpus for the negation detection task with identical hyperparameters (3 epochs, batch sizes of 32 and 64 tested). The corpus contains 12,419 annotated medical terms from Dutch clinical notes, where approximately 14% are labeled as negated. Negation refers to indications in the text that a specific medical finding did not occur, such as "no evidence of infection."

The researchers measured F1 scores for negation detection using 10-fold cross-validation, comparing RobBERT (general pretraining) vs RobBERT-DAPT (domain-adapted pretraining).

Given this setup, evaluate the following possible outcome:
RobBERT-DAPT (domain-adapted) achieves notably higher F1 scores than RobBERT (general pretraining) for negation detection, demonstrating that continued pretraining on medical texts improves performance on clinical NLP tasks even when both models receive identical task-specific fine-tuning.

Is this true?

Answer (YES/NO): NO